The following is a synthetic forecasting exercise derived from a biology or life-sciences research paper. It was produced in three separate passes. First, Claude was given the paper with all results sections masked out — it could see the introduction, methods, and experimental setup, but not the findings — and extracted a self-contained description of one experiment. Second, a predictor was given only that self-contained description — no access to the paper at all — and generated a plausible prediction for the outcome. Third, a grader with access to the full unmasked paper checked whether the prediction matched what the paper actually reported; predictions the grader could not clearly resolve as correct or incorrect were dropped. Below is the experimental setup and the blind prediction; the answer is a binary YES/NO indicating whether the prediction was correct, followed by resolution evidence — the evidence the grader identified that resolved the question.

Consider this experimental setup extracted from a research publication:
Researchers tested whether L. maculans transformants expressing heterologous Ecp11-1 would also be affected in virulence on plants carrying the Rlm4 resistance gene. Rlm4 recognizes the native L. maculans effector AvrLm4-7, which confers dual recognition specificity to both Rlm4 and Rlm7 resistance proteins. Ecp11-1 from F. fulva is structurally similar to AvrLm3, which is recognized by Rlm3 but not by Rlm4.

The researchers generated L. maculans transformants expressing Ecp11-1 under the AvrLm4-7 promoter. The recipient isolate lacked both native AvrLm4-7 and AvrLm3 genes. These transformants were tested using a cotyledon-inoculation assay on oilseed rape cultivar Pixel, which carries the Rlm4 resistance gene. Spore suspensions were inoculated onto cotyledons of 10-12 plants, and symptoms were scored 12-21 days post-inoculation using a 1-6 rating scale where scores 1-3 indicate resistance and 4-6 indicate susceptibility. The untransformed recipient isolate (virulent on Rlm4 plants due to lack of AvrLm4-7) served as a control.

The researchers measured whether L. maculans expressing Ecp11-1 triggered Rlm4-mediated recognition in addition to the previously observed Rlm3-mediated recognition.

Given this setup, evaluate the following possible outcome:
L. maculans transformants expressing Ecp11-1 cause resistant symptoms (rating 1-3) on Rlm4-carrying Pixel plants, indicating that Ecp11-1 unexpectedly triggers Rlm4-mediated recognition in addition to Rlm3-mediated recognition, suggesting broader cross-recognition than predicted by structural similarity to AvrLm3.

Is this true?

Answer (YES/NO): NO